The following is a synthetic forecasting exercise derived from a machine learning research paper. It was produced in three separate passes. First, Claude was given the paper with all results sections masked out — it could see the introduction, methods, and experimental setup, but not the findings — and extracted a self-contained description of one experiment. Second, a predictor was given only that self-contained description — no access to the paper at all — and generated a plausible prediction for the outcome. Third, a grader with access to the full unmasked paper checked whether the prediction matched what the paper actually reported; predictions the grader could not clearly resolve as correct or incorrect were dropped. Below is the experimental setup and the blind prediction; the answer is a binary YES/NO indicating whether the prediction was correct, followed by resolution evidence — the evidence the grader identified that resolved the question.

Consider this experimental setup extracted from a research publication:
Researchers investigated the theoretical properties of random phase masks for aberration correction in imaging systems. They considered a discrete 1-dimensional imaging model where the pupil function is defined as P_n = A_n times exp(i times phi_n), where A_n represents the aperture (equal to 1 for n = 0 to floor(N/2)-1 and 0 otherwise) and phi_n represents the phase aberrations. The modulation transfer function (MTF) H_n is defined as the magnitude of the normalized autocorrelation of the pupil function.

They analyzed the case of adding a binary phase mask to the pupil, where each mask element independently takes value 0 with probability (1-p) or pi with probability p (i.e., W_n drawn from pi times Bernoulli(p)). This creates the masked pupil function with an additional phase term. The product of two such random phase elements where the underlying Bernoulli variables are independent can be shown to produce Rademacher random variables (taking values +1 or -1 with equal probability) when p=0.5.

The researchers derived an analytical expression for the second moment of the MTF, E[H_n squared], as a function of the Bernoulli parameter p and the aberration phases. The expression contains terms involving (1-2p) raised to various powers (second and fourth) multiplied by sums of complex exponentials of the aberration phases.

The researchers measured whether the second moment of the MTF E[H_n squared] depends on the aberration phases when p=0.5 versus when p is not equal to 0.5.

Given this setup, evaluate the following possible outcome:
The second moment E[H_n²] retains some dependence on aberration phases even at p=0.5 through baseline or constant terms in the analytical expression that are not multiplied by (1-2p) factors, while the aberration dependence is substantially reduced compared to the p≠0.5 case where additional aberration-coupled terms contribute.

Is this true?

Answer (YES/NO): NO